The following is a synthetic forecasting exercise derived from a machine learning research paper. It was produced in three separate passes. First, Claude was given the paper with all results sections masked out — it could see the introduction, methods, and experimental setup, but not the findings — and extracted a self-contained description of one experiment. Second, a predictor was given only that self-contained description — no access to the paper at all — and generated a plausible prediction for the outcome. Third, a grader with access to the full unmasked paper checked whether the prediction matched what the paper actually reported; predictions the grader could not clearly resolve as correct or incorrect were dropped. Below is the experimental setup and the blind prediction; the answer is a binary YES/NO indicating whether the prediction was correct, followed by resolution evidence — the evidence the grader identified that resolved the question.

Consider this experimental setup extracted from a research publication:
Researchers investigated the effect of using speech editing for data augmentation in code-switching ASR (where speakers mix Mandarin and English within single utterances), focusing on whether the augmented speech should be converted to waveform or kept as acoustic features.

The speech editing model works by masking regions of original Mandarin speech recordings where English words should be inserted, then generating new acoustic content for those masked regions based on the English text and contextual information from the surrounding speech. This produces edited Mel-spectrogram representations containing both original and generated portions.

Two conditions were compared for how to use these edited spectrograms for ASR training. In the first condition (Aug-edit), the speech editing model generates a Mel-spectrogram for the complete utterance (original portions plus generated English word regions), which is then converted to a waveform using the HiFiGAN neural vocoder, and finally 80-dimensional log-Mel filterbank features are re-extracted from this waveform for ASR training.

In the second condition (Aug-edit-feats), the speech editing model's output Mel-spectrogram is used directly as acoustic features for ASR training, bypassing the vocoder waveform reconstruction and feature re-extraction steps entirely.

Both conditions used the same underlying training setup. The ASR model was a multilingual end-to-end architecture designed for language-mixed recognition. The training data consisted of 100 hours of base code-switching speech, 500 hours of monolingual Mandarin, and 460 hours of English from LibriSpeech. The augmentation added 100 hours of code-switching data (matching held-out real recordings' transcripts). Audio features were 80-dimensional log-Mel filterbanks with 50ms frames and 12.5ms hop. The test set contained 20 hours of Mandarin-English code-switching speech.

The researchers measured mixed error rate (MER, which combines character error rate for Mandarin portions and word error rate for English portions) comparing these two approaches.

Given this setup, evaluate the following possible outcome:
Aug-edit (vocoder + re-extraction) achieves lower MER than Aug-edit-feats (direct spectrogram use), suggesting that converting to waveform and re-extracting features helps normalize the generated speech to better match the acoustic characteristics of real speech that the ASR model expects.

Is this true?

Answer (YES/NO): NO